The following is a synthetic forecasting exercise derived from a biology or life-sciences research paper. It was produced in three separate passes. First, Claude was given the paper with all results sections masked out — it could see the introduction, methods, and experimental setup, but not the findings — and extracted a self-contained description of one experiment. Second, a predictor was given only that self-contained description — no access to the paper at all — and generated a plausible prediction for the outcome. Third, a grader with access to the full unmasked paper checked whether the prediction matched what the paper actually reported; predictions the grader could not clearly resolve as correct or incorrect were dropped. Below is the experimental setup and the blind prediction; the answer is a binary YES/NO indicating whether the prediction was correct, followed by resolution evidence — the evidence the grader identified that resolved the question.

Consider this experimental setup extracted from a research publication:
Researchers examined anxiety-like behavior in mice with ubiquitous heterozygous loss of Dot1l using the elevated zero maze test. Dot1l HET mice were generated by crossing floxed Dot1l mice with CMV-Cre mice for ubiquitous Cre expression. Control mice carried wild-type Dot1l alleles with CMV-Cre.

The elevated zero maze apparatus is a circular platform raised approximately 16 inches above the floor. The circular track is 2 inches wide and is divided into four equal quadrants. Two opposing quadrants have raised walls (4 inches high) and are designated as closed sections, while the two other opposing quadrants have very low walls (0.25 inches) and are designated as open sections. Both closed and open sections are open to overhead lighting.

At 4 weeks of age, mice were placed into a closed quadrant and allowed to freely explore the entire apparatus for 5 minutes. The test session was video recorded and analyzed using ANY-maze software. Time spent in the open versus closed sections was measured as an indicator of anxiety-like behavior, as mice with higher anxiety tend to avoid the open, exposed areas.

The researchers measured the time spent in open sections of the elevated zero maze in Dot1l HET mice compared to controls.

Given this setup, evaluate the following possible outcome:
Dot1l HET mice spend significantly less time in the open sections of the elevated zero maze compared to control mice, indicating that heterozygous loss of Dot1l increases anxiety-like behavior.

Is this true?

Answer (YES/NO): NO